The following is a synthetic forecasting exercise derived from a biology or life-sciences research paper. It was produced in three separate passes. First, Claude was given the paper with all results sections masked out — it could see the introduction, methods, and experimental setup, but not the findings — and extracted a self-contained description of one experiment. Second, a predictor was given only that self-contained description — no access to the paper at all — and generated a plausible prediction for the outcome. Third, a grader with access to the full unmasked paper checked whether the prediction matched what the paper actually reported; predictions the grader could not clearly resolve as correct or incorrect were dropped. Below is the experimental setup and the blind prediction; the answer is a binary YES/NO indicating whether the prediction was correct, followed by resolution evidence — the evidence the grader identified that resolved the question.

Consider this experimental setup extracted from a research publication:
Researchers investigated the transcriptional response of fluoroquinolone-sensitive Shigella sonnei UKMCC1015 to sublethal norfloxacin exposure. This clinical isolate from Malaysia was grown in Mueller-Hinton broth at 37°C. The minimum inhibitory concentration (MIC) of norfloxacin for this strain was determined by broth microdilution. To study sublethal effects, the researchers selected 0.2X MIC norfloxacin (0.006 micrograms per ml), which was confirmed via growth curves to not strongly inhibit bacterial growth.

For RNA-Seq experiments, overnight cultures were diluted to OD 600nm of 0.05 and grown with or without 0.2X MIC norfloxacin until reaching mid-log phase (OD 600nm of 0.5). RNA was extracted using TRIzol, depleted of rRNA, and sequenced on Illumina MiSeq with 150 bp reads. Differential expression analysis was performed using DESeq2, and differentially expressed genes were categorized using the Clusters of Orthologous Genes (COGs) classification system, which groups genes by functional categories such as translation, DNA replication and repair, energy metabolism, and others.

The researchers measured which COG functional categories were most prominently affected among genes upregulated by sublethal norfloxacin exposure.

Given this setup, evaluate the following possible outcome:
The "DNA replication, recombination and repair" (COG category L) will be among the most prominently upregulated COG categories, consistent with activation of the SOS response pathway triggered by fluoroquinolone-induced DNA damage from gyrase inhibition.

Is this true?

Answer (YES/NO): NO